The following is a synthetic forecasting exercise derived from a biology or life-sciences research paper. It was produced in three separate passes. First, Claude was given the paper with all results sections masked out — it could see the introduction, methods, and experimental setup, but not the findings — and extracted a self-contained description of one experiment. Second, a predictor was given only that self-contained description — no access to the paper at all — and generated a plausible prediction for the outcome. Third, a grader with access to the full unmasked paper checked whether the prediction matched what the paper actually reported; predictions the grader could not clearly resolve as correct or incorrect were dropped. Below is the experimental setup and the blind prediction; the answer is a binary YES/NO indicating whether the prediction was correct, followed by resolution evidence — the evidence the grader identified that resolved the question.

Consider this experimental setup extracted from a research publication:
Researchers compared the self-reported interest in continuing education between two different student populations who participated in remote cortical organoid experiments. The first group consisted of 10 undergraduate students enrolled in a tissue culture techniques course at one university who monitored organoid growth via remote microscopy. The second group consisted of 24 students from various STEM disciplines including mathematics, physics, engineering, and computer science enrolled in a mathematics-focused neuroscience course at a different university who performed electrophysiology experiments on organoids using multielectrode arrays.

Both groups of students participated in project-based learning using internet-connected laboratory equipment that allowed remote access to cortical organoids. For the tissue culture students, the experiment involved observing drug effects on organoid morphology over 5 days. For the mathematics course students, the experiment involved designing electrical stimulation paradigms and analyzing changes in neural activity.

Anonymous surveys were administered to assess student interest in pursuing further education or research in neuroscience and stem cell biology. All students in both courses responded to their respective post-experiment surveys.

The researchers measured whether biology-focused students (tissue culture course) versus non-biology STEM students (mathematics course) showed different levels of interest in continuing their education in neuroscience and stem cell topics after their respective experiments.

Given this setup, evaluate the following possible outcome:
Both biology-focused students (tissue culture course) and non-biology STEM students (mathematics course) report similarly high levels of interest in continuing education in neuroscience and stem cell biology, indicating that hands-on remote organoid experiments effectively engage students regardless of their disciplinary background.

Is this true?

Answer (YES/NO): YES